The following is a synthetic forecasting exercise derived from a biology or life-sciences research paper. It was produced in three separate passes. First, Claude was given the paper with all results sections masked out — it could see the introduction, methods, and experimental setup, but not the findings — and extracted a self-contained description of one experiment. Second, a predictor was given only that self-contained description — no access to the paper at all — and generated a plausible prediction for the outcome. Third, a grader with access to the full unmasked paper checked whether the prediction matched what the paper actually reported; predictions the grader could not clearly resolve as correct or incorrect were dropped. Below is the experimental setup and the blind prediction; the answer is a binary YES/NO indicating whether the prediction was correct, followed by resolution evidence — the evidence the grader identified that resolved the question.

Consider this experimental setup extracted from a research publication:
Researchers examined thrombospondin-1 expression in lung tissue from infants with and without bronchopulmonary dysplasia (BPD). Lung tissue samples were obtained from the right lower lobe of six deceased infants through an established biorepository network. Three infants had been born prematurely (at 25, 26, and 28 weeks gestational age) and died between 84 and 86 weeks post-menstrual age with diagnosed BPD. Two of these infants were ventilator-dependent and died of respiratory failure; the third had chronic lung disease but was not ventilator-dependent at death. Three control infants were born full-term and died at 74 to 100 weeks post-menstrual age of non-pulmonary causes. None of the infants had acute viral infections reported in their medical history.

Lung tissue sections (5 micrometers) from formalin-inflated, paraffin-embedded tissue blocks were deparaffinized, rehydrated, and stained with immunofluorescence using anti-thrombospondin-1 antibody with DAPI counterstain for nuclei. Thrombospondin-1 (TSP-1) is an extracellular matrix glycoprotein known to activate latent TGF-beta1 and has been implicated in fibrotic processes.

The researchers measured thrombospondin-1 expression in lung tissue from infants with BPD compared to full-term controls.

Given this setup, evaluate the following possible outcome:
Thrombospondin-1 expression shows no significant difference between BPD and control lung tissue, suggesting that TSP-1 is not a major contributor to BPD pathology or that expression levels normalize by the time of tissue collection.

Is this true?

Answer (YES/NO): NO